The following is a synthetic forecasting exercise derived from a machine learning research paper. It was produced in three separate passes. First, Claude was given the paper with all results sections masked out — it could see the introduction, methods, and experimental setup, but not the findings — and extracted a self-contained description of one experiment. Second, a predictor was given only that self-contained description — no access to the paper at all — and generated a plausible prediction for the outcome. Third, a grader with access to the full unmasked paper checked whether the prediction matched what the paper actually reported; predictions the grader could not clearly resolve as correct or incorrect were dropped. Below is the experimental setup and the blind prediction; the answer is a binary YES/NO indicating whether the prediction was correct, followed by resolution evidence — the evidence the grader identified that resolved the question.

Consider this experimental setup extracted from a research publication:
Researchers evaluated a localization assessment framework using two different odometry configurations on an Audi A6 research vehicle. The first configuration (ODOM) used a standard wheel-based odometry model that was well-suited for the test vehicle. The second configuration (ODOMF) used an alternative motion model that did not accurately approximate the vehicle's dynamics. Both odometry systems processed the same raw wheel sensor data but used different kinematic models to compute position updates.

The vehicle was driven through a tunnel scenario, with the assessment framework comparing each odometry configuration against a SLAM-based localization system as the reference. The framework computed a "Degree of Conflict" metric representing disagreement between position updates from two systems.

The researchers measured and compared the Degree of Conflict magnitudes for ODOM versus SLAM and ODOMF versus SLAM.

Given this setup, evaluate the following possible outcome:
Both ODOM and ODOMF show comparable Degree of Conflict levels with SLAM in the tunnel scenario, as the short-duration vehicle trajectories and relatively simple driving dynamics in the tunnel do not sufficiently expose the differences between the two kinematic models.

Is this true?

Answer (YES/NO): NO